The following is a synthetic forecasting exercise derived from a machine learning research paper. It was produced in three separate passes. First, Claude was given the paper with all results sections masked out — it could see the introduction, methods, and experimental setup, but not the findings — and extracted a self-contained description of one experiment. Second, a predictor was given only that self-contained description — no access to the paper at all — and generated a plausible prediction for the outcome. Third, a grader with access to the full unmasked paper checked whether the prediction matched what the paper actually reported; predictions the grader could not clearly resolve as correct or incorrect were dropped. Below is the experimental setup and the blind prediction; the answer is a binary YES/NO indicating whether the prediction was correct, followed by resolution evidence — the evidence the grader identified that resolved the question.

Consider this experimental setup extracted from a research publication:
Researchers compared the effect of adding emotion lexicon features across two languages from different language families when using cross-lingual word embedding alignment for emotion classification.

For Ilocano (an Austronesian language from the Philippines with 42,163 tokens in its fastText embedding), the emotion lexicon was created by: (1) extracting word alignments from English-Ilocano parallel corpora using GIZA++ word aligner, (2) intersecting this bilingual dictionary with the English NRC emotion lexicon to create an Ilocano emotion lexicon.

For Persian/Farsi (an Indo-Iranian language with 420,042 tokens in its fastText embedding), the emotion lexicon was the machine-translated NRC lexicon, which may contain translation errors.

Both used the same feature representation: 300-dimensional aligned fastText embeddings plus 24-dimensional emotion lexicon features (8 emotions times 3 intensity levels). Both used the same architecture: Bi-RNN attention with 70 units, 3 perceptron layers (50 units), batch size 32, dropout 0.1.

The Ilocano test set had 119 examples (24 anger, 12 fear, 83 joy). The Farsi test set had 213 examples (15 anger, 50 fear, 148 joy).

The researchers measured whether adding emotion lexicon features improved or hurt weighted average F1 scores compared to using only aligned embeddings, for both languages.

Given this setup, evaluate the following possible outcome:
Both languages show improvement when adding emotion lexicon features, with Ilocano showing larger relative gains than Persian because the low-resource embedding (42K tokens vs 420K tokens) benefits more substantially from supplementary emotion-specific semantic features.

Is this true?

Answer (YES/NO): NO